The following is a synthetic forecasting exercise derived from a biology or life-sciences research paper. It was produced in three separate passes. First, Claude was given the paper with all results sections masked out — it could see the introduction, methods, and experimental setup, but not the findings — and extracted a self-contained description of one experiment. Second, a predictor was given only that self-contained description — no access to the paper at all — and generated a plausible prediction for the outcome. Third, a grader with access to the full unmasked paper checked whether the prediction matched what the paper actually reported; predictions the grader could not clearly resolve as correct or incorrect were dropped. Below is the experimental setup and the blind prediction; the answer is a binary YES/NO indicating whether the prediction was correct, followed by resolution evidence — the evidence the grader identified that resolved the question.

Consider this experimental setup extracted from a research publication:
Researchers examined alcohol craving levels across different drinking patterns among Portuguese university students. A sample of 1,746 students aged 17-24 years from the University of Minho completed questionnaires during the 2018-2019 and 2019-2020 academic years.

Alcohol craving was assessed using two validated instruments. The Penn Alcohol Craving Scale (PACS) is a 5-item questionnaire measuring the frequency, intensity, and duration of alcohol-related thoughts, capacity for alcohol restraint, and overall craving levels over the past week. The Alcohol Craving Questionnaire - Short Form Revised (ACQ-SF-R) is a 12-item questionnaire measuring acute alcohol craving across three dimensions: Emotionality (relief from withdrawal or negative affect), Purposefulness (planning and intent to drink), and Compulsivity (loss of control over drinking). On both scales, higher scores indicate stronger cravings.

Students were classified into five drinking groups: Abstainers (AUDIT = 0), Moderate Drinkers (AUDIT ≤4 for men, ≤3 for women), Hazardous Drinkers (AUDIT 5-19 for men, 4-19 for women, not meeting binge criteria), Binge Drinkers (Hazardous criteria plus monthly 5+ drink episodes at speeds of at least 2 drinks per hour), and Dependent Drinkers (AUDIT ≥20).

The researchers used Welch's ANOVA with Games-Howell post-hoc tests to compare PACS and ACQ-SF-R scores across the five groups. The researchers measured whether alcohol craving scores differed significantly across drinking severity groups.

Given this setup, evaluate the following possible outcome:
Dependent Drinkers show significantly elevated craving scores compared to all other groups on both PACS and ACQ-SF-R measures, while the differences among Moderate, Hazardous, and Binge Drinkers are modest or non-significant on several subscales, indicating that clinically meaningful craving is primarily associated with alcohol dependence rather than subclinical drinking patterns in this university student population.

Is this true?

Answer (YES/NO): NO